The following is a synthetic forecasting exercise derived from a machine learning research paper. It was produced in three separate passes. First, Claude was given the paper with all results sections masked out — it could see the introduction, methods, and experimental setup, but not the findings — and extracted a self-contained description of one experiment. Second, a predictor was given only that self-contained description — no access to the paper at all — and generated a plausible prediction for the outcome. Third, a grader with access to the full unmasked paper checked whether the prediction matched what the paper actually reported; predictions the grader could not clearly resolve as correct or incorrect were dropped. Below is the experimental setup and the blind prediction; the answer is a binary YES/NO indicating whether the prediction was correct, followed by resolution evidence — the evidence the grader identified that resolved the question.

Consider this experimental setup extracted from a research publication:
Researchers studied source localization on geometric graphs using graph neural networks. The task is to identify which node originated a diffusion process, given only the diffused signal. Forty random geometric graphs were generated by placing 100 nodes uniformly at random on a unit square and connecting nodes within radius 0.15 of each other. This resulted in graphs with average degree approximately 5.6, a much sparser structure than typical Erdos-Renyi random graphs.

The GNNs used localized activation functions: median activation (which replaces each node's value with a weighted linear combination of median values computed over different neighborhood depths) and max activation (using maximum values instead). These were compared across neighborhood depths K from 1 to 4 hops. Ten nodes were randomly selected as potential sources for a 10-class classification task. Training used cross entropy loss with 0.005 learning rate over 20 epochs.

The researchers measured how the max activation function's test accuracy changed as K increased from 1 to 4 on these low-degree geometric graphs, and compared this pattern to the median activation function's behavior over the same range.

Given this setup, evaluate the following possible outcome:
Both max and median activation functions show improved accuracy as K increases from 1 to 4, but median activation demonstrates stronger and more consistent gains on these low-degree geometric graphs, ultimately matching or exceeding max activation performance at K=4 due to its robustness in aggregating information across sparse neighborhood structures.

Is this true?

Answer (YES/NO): NO